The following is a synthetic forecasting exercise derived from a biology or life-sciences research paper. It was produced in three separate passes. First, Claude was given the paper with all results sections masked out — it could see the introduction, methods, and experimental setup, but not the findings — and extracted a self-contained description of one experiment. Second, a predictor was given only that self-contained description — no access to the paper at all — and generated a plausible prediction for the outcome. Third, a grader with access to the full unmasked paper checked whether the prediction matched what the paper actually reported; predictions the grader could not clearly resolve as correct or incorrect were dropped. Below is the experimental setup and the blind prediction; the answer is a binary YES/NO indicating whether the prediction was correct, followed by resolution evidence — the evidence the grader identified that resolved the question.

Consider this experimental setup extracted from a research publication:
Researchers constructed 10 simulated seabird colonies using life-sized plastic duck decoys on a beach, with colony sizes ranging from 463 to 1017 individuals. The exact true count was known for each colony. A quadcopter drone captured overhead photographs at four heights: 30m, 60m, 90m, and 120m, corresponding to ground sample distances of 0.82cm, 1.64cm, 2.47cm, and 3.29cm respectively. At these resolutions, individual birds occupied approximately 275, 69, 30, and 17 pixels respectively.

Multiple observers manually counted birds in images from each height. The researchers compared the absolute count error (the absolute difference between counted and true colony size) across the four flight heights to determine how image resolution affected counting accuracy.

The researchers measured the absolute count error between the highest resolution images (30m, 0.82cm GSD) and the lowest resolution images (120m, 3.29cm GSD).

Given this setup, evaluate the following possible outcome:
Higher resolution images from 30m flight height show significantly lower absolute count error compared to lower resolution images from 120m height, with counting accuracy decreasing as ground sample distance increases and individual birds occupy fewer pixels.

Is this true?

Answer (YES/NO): NO